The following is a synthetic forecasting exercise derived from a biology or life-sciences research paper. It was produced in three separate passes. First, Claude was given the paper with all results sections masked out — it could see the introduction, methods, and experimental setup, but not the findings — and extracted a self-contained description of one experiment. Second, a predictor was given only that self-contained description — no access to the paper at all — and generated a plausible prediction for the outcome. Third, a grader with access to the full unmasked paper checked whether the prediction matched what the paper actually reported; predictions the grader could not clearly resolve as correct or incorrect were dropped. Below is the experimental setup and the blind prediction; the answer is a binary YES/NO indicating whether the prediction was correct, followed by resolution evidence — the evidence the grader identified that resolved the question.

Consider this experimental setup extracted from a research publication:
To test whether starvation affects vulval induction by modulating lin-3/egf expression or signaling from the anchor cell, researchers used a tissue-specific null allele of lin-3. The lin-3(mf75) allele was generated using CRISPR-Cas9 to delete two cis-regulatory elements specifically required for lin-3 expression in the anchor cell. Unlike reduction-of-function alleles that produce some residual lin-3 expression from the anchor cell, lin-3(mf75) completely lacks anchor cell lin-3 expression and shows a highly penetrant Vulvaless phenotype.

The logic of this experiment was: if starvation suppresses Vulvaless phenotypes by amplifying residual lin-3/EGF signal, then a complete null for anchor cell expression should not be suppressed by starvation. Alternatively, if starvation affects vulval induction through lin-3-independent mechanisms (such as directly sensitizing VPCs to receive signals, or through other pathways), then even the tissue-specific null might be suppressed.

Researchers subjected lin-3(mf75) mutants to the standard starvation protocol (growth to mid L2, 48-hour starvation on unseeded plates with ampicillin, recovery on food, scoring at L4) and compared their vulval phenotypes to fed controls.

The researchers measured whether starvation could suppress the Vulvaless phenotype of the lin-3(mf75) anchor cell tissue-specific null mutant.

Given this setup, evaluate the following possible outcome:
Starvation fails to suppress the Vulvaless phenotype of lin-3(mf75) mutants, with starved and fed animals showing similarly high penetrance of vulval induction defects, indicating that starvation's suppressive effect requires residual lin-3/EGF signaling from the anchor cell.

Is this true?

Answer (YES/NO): YES